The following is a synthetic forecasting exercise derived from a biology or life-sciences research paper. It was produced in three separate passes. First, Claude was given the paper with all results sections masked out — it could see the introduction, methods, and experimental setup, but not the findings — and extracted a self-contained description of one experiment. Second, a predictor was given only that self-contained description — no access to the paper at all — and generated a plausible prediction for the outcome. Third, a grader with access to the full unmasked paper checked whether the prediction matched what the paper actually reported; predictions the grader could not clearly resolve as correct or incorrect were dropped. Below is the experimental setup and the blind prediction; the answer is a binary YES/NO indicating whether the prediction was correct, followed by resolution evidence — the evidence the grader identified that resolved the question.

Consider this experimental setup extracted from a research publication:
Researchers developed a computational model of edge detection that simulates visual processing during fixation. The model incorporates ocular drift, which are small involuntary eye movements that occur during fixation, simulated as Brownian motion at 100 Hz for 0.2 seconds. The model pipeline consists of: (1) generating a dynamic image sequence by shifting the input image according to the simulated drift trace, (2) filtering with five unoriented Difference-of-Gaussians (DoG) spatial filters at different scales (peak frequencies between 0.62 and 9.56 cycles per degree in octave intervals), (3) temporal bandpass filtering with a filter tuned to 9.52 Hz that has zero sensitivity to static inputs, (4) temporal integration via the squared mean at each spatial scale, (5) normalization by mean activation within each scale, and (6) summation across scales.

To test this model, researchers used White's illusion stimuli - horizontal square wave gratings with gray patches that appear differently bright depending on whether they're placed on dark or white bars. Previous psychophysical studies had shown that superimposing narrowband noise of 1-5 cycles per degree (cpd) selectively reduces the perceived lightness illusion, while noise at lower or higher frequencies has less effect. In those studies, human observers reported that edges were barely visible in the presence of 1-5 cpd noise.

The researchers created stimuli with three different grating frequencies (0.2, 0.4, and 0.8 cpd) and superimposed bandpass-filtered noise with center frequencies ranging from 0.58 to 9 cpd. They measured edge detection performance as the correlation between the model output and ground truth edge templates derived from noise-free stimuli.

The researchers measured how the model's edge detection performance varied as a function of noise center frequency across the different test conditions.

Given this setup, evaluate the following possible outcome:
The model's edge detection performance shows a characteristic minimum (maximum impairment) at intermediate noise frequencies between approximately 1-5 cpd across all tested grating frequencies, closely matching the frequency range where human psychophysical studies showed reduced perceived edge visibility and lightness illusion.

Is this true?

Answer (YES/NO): YES